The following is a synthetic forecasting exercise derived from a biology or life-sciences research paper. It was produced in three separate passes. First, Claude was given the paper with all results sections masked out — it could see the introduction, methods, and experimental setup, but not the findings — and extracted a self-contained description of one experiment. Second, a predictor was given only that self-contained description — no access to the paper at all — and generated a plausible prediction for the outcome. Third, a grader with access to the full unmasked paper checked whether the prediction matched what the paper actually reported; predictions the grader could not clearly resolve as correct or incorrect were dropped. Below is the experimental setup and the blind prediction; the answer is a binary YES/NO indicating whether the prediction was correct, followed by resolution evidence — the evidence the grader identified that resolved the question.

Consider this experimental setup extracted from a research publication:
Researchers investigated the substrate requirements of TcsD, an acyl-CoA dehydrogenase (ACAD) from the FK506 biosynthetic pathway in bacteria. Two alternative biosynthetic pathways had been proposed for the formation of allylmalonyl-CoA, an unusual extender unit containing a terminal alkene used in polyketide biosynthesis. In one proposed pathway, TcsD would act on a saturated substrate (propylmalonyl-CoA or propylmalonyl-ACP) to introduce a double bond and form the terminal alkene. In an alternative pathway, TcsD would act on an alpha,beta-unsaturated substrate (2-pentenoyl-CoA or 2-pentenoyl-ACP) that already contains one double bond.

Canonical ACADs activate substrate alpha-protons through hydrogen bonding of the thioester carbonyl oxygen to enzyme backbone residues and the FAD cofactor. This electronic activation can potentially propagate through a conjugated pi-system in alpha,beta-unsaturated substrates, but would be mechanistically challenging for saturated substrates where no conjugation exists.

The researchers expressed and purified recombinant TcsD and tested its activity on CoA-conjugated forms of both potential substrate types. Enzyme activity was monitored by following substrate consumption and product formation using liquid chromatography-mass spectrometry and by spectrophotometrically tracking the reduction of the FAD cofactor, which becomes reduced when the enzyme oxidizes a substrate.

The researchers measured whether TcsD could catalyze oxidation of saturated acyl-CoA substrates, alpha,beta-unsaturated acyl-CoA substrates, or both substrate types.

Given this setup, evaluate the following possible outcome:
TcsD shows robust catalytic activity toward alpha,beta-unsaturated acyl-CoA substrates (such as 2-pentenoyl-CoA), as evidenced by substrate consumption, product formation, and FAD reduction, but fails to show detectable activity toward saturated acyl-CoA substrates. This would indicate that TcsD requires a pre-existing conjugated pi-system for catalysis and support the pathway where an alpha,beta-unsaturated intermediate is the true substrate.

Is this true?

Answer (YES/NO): YES